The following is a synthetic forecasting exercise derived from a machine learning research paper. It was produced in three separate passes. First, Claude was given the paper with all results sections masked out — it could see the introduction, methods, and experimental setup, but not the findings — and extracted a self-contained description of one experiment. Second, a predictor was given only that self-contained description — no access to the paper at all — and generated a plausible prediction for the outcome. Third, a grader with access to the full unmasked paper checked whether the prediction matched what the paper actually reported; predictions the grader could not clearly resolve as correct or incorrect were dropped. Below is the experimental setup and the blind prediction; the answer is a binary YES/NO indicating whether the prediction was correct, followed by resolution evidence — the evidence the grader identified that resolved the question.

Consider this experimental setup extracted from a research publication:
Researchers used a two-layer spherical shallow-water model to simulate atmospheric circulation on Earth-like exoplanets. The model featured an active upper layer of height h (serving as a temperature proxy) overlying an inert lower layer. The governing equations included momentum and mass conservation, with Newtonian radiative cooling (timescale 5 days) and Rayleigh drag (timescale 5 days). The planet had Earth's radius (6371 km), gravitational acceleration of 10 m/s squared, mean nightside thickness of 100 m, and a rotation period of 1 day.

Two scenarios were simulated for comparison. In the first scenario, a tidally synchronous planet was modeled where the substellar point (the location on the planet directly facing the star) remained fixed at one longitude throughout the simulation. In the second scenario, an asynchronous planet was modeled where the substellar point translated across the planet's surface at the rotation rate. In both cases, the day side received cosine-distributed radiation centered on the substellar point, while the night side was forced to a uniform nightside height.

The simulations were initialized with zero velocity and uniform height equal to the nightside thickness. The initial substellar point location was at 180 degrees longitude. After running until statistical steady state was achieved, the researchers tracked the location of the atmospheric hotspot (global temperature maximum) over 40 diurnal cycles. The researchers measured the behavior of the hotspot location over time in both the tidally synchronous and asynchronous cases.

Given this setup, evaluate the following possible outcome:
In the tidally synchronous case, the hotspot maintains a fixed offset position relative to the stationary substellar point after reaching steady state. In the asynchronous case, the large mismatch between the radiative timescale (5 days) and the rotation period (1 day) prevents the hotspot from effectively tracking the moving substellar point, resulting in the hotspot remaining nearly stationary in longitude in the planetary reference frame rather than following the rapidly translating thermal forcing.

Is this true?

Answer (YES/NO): NO